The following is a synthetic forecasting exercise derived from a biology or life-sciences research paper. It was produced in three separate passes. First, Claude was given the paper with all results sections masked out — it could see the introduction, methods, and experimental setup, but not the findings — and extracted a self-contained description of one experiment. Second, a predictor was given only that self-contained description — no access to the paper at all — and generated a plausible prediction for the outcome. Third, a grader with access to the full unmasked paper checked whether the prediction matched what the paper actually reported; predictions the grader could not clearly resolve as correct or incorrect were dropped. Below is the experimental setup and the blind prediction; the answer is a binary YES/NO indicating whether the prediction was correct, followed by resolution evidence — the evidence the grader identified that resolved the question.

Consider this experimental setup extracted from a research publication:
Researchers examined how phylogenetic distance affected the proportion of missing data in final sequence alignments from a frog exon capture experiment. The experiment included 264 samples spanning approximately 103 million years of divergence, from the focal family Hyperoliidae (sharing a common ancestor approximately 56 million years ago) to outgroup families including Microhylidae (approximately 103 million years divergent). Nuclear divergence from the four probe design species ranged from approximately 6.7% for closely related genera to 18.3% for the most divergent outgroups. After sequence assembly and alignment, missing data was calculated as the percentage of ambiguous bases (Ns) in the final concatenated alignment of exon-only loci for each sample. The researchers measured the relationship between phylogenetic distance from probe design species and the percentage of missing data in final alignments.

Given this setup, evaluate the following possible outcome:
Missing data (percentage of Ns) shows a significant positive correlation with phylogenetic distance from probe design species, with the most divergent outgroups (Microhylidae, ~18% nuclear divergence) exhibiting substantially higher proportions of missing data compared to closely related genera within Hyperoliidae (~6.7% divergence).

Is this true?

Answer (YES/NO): YES